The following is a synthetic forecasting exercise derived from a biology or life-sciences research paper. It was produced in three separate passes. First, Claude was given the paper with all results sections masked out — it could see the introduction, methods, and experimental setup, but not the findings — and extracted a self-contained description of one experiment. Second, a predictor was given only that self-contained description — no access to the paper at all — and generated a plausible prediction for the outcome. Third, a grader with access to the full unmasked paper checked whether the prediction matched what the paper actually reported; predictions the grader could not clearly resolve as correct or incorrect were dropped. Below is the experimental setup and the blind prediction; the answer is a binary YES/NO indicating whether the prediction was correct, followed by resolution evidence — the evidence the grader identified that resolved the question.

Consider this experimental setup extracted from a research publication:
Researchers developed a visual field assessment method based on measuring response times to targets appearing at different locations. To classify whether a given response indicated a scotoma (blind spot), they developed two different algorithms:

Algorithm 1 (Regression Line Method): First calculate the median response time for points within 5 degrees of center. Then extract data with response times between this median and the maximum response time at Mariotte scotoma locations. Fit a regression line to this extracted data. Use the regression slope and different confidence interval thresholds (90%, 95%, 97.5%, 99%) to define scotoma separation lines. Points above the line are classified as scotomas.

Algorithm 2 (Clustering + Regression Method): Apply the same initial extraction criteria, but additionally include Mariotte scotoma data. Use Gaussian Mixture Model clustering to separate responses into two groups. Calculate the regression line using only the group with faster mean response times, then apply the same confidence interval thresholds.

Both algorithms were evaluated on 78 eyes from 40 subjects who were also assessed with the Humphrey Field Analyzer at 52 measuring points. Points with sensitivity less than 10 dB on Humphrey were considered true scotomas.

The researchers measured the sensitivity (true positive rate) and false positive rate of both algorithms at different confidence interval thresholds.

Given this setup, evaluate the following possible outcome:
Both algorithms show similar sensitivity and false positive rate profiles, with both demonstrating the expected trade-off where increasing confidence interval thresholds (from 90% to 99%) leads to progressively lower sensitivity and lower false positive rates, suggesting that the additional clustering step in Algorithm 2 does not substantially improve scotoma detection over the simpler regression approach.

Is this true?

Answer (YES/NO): NO